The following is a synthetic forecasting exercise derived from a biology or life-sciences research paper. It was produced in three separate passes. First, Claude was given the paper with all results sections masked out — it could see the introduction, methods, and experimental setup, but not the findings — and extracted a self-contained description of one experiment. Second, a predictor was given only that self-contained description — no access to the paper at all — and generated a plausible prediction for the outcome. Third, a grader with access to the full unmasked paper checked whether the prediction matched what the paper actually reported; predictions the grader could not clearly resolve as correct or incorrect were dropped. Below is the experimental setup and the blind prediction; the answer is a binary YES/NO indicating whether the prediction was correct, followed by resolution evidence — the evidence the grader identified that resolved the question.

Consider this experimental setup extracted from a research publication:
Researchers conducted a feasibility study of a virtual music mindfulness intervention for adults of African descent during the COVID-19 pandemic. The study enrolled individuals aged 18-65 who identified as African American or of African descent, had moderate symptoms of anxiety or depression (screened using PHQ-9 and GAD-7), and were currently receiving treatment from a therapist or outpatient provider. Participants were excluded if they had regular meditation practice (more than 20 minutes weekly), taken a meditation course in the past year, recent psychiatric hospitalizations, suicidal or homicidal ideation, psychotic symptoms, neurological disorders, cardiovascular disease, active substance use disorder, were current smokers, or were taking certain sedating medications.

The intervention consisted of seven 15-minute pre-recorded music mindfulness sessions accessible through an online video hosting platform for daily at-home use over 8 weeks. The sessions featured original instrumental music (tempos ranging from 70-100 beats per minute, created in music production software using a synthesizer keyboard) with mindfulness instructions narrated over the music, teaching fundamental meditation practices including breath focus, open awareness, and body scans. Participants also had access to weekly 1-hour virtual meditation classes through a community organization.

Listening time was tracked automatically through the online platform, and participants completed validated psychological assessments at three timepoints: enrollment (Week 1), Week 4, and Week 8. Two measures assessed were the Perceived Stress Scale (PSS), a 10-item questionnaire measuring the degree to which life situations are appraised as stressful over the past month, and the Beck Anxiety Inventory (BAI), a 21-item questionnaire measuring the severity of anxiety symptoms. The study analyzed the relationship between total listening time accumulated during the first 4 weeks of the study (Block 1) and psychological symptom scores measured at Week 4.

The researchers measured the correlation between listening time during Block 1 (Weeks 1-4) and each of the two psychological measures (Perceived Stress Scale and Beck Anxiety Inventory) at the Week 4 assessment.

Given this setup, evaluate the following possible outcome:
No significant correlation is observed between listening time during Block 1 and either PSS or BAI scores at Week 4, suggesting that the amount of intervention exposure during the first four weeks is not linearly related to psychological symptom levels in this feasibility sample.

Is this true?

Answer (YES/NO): NO